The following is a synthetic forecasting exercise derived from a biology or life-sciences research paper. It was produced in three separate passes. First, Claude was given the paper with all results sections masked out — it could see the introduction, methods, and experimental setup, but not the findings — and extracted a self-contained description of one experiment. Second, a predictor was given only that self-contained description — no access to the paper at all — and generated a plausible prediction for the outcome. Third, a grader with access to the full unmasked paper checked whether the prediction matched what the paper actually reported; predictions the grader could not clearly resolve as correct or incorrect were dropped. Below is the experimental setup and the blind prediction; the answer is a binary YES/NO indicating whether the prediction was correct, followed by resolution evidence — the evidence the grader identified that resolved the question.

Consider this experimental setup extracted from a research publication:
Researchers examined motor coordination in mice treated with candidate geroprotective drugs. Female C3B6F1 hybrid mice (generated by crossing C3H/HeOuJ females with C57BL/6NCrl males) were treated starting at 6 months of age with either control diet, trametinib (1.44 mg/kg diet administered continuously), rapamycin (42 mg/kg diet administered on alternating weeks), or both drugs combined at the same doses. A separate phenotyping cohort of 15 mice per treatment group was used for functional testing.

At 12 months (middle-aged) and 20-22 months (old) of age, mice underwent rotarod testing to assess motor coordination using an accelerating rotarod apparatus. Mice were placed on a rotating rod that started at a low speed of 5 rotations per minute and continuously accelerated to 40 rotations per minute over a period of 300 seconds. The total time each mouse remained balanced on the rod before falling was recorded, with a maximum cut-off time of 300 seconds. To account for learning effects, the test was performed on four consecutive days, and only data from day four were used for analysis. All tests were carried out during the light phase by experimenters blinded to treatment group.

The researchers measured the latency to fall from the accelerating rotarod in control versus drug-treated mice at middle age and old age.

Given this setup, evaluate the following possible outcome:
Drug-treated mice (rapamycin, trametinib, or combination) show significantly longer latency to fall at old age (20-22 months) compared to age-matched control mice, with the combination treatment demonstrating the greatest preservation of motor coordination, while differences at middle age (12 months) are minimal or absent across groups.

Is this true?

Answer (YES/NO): NO